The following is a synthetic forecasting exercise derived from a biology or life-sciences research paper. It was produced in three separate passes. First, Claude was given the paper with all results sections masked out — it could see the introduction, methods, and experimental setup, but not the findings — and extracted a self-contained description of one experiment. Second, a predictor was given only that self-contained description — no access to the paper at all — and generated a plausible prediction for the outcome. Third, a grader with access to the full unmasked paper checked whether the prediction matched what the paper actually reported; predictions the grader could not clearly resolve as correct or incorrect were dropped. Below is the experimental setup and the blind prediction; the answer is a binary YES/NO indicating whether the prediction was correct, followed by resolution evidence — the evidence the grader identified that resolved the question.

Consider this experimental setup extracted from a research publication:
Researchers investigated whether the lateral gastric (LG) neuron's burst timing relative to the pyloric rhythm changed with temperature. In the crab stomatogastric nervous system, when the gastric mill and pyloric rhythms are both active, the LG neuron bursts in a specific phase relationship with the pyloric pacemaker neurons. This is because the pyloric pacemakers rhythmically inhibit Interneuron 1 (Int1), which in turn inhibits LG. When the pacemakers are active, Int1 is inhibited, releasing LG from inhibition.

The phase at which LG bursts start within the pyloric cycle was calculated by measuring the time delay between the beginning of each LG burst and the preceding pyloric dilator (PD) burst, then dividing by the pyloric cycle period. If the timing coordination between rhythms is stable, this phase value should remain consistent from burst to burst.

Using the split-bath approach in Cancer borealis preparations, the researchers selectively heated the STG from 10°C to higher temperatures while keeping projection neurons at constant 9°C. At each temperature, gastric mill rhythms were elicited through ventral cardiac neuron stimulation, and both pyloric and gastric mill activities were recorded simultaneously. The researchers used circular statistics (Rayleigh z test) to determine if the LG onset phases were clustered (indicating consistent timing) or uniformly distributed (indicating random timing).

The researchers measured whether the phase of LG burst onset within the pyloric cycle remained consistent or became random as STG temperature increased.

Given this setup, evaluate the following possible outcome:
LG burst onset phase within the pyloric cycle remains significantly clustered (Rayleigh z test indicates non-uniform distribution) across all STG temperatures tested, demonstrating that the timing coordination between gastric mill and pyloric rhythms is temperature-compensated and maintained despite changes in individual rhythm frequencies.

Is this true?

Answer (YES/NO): NO